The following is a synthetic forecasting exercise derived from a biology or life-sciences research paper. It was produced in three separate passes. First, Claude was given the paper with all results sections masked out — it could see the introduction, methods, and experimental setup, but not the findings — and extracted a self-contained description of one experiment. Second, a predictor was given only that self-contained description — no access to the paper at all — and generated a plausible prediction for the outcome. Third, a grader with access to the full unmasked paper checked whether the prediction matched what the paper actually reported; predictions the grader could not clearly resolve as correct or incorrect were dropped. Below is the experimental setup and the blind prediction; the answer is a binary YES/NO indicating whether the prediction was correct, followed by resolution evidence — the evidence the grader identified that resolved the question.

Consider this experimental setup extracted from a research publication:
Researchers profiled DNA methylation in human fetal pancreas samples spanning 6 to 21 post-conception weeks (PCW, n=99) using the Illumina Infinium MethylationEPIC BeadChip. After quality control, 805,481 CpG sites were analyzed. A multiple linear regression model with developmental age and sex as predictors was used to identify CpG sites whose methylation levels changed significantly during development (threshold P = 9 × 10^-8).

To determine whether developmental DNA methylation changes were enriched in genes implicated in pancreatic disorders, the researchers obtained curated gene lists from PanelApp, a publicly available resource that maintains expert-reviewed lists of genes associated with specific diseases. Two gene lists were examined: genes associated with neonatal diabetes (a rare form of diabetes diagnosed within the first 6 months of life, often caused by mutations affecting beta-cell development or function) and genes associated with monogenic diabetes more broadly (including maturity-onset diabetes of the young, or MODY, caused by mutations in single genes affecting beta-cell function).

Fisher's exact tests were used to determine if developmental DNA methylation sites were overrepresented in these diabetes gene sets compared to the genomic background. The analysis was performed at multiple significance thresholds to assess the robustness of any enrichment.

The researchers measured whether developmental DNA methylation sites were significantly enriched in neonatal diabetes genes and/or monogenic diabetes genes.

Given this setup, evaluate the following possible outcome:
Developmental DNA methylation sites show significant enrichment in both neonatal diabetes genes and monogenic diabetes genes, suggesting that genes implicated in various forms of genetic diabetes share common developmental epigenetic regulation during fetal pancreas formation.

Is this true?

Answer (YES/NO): NO